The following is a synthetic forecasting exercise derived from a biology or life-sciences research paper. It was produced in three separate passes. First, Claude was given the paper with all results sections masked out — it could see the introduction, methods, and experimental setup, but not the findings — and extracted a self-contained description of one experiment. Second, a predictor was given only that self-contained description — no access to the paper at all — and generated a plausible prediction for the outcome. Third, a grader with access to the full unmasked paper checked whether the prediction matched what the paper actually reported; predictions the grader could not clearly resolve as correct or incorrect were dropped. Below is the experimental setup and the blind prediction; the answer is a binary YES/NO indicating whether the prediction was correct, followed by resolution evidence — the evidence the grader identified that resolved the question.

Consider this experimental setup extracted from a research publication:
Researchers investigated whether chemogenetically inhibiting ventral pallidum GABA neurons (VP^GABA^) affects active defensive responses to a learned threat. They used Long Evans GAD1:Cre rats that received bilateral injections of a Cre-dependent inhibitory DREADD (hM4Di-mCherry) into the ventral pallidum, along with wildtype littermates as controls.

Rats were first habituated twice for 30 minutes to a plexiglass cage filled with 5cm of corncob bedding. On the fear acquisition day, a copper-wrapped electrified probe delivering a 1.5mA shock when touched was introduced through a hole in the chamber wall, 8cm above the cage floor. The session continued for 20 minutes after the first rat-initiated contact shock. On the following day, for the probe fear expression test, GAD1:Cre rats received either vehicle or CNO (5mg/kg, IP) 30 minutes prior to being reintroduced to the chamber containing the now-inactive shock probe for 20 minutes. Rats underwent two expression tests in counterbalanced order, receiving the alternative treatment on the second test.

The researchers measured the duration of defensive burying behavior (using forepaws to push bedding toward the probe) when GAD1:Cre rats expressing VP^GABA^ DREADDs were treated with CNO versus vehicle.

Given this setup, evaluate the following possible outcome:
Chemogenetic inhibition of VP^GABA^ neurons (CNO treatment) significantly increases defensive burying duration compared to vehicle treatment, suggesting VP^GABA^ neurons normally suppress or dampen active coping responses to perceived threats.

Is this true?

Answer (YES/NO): YES